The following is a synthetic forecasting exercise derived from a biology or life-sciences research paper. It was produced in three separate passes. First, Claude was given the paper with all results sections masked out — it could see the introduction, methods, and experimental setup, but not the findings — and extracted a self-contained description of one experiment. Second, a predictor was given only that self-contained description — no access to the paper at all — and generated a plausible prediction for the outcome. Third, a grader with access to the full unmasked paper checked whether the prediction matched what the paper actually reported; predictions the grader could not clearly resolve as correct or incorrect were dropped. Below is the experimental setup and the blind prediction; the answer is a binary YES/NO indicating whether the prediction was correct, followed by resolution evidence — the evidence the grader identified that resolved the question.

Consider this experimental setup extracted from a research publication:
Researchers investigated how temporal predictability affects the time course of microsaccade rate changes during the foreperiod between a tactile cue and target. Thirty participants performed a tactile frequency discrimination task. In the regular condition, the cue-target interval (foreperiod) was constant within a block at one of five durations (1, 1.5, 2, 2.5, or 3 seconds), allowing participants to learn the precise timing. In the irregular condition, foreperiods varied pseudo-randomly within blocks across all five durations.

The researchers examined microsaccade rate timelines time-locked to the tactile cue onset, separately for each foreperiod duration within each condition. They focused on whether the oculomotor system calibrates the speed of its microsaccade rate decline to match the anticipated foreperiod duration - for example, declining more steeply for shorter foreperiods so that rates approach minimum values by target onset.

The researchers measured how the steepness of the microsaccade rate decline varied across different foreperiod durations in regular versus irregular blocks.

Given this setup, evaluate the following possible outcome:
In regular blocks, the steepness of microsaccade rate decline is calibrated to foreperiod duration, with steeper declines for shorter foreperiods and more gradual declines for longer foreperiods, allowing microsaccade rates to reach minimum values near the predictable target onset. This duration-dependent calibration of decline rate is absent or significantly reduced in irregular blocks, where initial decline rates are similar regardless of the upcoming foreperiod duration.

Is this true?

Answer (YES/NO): YES